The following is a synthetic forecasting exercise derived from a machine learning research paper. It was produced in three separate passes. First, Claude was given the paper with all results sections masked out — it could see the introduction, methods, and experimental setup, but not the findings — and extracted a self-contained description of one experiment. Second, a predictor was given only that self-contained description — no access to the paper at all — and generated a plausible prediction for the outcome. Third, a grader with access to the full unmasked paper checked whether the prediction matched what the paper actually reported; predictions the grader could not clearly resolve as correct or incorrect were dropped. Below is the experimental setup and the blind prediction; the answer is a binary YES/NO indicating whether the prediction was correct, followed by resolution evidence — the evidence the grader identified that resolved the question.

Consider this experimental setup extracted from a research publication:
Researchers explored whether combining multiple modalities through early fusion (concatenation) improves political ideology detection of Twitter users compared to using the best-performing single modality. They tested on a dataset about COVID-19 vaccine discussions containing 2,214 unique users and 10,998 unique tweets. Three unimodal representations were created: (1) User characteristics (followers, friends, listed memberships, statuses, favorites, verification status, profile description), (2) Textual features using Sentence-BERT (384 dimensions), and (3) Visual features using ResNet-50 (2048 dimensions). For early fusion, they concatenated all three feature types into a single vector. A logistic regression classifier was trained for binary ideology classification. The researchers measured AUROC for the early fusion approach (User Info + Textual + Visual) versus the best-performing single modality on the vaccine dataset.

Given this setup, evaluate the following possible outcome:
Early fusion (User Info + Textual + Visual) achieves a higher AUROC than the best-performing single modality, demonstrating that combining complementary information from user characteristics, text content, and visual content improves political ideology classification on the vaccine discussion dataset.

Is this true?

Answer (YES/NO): NO